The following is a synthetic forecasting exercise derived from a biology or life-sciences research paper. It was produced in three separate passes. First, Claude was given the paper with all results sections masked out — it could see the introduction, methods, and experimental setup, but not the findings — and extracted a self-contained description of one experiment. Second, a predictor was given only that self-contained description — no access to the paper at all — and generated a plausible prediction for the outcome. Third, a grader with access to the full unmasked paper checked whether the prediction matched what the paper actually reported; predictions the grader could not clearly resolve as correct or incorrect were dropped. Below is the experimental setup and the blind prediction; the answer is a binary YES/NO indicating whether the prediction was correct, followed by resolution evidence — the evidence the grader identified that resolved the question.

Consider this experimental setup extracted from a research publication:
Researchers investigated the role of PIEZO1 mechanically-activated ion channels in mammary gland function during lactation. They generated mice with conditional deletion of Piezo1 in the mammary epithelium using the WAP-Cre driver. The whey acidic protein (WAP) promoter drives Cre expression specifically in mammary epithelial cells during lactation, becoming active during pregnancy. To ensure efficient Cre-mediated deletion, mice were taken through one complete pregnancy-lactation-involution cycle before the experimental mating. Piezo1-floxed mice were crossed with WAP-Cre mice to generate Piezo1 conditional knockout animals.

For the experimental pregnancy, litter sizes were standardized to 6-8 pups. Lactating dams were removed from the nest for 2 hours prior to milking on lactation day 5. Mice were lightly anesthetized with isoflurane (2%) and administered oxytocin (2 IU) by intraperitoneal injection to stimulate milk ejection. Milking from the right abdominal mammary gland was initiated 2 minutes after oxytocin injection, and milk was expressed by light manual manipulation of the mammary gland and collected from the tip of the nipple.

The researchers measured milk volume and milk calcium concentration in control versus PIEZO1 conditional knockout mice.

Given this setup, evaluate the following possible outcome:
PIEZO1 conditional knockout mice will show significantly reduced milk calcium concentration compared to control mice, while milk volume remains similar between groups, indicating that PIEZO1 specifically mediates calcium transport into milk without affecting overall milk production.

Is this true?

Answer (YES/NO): NO